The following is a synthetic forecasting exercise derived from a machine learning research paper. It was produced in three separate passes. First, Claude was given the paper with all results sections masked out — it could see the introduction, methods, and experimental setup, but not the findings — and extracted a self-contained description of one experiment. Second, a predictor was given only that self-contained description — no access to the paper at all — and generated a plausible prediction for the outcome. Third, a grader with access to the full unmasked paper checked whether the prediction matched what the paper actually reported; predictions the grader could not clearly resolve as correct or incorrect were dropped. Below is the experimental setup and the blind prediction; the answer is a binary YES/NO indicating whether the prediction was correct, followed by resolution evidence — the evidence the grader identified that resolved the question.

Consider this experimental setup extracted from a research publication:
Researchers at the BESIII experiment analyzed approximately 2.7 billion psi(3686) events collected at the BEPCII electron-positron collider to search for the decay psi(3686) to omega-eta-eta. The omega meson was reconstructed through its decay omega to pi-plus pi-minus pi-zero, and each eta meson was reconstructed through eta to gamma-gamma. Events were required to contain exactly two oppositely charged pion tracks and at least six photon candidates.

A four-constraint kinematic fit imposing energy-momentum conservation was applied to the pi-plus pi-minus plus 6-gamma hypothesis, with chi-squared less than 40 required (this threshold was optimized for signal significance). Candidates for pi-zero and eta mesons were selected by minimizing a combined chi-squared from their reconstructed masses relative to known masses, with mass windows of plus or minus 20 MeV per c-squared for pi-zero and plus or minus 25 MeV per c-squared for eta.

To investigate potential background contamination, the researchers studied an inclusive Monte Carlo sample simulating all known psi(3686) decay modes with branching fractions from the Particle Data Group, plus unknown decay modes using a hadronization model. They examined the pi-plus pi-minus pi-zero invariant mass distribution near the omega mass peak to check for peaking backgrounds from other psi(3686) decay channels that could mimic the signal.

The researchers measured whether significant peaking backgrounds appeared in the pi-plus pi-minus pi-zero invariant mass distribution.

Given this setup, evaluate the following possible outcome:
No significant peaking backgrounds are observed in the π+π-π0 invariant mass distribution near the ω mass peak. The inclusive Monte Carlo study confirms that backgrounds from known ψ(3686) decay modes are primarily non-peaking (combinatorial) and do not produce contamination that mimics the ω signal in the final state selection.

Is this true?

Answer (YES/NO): YES